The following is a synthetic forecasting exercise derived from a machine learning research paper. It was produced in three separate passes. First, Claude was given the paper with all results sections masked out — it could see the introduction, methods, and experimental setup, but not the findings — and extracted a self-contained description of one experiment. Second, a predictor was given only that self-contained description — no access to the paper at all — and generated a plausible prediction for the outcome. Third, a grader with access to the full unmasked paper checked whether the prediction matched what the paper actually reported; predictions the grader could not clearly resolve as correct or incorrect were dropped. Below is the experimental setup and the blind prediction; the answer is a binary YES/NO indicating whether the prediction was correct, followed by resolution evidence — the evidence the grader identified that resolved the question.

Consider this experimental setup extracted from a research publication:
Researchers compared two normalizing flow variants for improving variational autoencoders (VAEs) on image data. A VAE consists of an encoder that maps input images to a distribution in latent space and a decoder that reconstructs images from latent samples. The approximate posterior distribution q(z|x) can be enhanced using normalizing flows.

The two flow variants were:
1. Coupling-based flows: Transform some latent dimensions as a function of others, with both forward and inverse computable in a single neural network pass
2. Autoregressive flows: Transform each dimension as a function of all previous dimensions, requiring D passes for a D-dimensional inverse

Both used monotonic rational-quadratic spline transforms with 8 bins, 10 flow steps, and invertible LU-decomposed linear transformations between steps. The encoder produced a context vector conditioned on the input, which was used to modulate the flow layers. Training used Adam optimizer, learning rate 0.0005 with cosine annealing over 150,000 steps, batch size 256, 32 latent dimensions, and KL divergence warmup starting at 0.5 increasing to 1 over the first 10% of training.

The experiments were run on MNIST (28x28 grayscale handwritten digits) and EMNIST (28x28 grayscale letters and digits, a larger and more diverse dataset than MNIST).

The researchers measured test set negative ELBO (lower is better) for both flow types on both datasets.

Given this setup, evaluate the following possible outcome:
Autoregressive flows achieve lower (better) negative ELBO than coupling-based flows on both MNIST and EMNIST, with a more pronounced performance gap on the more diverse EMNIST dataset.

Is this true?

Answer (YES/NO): NO